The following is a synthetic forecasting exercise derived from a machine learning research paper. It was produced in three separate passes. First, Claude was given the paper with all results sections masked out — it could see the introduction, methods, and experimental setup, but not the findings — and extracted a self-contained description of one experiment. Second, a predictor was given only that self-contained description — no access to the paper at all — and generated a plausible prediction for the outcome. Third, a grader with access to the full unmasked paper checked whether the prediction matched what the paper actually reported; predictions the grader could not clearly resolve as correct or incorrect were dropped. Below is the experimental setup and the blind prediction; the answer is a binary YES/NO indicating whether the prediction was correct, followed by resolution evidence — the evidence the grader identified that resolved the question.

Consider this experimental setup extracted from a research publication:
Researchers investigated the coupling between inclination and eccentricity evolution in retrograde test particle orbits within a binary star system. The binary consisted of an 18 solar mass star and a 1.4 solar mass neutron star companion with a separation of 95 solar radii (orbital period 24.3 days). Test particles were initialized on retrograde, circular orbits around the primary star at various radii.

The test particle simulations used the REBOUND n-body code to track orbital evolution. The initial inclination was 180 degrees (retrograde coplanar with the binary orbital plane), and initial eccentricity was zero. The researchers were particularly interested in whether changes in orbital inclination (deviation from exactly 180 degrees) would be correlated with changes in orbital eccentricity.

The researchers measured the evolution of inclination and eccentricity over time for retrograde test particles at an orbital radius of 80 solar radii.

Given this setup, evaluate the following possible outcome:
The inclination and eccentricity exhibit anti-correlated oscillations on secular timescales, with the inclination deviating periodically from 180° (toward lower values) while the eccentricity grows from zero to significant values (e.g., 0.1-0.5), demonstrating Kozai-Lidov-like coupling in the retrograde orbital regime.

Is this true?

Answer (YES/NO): NO